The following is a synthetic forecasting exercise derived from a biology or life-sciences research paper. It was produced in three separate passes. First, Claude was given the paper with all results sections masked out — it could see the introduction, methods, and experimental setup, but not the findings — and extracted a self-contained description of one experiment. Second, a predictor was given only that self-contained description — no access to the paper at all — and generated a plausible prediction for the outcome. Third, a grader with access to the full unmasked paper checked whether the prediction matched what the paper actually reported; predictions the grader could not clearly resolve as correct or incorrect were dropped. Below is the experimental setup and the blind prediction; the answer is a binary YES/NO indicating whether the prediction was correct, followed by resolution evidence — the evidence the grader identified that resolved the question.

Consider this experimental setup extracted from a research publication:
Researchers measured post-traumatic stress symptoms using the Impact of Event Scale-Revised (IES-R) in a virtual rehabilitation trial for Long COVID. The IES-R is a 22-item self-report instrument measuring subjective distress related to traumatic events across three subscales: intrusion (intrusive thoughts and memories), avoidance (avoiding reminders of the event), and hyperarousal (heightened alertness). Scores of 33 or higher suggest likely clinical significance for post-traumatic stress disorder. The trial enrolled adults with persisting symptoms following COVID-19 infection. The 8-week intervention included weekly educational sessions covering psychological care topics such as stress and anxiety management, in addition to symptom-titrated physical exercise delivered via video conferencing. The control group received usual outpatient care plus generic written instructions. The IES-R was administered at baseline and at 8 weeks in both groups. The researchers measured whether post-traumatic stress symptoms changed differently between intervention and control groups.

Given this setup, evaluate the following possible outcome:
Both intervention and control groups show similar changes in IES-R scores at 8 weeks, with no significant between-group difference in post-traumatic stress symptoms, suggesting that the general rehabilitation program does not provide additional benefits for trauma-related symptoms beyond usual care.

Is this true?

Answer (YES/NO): YES